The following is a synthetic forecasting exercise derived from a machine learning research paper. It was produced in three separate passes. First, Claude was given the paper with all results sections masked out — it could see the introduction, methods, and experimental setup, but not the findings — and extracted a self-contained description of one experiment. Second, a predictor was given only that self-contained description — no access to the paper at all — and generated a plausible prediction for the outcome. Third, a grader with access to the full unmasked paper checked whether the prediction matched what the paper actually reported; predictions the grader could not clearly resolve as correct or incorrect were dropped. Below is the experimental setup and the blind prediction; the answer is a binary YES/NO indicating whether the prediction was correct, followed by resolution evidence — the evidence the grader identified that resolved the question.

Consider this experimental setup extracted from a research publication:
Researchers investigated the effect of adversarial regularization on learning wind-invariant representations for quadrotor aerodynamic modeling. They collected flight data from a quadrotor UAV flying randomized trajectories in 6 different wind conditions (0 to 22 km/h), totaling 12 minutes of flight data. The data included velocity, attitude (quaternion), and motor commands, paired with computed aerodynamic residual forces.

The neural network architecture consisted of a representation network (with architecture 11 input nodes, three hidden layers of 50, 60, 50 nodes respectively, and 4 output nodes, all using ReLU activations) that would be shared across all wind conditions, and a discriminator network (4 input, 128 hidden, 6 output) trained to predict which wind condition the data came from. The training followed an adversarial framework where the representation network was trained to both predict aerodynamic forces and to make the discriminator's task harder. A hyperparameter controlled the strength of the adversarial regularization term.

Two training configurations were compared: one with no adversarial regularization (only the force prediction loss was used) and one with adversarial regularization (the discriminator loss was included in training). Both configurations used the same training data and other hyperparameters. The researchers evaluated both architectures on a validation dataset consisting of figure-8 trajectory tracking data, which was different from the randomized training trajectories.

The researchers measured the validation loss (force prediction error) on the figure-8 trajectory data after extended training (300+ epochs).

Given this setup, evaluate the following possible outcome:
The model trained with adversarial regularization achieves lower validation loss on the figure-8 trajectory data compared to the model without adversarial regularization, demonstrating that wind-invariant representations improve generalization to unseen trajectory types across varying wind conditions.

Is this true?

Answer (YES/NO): YES